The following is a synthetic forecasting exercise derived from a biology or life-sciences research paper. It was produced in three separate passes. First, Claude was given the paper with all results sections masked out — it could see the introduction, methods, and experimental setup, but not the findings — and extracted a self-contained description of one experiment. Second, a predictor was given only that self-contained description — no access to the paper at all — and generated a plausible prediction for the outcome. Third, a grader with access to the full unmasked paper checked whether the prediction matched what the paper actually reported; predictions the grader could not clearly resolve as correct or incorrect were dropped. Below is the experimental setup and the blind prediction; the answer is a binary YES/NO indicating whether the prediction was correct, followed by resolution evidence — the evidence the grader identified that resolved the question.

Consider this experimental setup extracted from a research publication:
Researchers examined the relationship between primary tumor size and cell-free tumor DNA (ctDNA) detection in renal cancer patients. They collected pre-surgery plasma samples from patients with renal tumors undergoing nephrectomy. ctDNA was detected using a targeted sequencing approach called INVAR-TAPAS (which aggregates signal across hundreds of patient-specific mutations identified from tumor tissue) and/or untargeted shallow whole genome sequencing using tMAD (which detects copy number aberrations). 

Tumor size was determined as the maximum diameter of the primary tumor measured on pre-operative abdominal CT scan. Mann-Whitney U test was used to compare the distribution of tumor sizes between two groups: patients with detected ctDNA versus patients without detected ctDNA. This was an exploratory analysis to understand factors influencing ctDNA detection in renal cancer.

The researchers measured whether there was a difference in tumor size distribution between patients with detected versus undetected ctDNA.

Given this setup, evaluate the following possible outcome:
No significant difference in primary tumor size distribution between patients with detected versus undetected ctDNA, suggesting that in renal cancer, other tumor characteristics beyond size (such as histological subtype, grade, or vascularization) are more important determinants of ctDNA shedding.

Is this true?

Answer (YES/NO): NO